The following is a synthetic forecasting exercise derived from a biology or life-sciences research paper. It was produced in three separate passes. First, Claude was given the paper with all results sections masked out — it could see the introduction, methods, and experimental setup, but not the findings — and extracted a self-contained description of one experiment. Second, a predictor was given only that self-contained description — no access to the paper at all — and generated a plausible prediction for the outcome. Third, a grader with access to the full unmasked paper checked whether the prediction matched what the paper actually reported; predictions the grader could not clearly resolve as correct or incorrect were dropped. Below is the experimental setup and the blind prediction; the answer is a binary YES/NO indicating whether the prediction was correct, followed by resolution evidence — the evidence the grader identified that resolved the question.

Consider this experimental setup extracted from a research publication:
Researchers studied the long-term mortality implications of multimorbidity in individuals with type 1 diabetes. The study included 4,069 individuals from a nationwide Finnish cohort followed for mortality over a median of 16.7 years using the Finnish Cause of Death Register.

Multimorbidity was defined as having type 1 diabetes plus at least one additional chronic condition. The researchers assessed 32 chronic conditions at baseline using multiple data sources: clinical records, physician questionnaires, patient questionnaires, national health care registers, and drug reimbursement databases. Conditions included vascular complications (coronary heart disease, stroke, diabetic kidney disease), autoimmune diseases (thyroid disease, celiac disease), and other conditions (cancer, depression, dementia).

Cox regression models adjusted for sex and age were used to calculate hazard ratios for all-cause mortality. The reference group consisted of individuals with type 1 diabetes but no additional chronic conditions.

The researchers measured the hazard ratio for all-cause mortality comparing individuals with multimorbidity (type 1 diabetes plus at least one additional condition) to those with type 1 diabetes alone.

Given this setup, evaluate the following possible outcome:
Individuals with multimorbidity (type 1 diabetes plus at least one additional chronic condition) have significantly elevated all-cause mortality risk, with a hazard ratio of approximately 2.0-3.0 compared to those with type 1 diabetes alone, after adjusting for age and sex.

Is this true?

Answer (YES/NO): NO